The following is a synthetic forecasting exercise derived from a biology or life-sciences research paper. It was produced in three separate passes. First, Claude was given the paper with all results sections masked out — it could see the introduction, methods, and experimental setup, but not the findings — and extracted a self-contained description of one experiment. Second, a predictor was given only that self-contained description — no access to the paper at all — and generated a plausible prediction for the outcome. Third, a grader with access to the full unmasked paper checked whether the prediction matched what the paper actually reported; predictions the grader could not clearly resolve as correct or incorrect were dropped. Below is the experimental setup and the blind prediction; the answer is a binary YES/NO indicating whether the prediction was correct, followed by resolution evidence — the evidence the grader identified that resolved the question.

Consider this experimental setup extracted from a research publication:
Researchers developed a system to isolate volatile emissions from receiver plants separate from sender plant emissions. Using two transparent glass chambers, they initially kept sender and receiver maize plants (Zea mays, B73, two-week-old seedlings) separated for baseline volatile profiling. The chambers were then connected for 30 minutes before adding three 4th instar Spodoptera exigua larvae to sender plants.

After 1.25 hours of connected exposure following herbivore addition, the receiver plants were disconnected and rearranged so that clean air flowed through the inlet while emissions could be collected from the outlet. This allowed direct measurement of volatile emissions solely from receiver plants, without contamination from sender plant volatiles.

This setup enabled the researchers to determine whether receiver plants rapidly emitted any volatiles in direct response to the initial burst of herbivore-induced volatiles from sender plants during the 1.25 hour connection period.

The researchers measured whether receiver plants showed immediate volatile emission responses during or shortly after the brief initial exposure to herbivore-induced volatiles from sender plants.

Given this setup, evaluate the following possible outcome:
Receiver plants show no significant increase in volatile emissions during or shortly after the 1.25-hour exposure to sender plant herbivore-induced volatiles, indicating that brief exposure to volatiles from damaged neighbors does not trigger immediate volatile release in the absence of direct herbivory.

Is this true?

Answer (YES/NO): NO